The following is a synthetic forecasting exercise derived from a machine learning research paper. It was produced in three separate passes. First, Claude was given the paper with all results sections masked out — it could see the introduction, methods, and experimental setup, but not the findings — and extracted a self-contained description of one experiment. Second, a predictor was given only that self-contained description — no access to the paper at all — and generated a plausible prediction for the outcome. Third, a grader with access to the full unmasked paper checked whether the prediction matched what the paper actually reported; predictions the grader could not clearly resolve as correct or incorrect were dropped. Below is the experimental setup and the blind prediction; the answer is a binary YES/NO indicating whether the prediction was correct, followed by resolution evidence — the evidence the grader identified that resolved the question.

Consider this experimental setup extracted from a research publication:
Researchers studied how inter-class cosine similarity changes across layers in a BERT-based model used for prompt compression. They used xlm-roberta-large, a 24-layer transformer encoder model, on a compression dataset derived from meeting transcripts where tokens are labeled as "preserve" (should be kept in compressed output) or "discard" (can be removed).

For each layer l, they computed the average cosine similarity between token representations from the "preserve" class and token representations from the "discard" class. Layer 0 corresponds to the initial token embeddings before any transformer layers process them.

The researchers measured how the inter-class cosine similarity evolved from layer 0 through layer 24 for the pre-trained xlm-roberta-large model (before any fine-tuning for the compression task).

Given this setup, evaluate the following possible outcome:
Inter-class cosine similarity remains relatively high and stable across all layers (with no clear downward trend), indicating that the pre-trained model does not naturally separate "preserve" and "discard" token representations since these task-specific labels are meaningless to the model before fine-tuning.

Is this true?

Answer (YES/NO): NO